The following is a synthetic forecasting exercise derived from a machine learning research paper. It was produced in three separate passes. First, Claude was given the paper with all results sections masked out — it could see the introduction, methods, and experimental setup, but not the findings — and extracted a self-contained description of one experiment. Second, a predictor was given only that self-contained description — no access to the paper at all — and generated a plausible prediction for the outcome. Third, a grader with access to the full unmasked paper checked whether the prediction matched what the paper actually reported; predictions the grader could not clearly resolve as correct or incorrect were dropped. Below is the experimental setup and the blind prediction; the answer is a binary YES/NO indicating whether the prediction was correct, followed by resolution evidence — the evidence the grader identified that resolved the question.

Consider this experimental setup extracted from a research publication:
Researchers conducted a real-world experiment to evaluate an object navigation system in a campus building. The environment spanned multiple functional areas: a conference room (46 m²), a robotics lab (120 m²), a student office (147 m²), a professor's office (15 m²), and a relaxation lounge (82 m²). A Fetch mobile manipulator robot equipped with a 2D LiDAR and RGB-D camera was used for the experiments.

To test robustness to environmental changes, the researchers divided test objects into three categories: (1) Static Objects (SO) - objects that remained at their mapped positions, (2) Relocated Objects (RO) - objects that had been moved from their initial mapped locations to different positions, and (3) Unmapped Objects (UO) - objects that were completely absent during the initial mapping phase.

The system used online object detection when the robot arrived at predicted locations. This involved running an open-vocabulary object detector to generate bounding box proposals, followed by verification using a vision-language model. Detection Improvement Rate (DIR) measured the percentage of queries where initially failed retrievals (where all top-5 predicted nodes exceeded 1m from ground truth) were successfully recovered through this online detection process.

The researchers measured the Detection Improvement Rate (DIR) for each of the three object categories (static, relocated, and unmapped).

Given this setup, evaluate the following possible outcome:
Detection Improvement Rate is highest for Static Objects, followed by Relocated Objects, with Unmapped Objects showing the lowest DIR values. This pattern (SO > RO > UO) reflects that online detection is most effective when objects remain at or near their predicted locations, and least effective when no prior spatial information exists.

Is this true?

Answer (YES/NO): NO